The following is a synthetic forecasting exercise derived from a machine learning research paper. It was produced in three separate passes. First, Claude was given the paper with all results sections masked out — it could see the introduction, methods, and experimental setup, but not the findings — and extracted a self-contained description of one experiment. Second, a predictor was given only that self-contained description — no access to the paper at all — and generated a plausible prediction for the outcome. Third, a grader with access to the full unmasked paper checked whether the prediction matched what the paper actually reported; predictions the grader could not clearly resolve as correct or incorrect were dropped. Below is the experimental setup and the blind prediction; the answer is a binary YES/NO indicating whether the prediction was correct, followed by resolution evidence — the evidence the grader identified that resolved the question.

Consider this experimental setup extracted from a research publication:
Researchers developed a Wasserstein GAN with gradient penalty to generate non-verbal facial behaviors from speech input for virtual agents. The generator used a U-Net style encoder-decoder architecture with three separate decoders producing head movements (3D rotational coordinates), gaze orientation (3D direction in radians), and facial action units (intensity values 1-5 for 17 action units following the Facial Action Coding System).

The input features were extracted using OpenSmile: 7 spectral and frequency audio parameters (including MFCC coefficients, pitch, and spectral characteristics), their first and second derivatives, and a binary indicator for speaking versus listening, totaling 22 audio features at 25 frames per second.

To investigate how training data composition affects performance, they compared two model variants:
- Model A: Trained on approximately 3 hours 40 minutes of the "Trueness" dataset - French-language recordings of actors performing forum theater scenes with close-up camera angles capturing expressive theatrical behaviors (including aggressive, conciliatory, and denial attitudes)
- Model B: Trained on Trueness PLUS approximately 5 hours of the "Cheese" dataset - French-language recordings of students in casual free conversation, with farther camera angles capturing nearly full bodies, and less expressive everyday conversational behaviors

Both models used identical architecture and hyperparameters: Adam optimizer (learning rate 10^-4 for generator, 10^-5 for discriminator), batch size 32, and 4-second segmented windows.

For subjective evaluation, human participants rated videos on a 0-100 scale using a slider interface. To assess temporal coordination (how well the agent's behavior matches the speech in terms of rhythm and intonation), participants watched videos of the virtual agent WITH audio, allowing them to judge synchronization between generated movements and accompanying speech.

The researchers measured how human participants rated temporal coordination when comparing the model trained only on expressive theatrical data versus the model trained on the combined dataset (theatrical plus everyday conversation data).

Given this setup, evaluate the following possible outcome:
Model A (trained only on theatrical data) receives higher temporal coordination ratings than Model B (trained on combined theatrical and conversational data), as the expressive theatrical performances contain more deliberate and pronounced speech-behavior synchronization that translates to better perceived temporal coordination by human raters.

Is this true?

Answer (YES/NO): YES